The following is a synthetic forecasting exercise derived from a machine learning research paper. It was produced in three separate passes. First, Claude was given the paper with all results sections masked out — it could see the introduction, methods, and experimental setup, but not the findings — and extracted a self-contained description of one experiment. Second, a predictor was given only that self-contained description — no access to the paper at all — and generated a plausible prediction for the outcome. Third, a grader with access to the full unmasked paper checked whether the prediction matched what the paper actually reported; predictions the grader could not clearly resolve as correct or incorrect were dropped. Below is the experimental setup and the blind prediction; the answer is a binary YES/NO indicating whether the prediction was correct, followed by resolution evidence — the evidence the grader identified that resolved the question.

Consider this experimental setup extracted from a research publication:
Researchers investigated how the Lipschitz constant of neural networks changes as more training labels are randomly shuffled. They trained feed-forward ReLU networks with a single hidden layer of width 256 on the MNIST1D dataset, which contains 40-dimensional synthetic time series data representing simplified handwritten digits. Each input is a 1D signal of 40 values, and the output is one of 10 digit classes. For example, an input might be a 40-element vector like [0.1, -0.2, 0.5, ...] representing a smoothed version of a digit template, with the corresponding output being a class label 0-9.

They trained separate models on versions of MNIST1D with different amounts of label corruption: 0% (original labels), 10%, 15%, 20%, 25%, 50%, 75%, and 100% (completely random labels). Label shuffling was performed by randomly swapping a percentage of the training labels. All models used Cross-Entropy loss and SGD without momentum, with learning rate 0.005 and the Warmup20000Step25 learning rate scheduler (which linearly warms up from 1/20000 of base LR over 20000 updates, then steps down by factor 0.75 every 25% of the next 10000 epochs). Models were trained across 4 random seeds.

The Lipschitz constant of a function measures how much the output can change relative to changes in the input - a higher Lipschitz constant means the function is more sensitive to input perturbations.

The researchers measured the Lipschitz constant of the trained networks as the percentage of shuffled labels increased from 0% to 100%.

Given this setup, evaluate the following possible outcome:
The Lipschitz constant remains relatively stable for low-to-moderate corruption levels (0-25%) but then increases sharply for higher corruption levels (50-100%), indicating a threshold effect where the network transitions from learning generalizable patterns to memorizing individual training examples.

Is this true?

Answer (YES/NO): NO